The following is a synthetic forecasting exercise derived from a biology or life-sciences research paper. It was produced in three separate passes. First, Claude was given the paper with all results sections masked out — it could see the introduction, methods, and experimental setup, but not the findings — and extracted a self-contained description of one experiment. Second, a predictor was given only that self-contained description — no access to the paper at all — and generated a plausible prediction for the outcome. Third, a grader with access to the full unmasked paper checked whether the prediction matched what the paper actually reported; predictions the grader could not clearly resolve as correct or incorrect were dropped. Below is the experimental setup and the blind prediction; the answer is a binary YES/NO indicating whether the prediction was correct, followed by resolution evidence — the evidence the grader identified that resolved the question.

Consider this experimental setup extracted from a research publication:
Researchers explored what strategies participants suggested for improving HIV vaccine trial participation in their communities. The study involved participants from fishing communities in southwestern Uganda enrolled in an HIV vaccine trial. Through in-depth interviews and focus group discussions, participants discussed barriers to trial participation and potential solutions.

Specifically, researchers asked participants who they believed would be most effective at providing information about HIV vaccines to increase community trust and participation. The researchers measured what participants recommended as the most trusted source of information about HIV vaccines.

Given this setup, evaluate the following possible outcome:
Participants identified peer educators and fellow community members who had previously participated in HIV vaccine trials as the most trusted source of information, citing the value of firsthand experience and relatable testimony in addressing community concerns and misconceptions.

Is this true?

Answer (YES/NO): NO